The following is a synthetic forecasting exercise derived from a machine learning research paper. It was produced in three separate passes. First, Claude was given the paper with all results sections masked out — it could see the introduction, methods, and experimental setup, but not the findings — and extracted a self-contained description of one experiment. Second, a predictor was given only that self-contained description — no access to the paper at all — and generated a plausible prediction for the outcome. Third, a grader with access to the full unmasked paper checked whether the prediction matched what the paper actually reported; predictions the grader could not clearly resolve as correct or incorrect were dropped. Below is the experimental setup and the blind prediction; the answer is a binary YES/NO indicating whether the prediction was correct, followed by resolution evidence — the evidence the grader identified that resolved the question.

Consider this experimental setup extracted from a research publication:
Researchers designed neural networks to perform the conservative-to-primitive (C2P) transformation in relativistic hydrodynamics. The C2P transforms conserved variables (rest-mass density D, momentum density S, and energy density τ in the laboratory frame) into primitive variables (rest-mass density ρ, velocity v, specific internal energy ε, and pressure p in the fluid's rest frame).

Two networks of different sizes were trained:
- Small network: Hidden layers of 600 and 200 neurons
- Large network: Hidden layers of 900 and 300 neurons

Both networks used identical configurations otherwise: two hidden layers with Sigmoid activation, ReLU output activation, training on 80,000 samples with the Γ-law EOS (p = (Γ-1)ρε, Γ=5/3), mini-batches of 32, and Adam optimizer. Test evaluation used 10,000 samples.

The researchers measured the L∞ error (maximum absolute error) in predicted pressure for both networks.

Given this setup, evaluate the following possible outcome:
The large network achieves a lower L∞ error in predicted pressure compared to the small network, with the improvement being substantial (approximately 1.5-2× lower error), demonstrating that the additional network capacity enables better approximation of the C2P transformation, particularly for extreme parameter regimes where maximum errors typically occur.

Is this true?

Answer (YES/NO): NO